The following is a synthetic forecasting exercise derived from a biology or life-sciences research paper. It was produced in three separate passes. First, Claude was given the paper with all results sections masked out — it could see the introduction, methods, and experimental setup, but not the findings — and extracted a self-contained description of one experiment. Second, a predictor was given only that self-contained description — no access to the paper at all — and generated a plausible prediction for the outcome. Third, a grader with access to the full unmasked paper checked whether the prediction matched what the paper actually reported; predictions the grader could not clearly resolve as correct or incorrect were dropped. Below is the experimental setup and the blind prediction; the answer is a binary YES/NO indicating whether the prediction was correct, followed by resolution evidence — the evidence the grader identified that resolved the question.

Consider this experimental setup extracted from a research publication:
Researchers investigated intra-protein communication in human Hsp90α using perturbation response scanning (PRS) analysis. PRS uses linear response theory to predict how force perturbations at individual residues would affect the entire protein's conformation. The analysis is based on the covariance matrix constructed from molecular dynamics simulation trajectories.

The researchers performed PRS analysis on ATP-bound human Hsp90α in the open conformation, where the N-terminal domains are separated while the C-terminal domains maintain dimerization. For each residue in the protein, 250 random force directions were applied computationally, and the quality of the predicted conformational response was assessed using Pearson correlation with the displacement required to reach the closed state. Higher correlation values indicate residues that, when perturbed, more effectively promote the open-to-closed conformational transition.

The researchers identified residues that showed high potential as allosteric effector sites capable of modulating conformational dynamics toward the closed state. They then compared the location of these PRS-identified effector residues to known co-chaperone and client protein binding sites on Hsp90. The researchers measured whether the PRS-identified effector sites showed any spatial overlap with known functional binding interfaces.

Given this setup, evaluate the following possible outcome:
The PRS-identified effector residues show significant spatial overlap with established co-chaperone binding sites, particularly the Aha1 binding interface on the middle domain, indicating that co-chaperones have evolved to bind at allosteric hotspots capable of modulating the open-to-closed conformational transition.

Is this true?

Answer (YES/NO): YES